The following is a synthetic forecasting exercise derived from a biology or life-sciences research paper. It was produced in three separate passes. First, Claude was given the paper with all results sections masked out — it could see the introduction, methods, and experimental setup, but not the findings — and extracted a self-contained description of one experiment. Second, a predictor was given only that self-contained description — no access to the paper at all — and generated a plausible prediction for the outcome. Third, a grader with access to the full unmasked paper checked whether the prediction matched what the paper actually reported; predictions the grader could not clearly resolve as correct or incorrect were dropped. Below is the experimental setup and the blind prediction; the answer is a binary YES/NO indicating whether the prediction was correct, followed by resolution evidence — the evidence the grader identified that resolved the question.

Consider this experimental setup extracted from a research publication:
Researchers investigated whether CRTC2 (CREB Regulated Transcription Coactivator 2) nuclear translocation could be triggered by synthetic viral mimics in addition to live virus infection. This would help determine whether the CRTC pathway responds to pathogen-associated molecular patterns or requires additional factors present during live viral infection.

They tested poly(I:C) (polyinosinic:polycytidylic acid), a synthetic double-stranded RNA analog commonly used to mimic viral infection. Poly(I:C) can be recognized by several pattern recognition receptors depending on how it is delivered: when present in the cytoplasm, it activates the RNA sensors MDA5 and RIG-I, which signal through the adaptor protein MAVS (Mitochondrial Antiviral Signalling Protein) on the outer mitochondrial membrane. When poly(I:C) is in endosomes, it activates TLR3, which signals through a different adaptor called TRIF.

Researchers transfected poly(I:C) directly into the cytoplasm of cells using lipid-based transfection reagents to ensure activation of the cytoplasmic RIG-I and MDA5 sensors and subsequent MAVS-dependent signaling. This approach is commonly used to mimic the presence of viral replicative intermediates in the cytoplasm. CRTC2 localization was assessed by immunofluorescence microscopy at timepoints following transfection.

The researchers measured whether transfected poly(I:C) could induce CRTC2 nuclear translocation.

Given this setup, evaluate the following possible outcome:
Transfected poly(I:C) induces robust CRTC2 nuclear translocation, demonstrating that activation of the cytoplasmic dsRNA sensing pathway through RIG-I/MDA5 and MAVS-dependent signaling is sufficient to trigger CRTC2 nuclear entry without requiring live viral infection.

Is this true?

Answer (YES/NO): YES